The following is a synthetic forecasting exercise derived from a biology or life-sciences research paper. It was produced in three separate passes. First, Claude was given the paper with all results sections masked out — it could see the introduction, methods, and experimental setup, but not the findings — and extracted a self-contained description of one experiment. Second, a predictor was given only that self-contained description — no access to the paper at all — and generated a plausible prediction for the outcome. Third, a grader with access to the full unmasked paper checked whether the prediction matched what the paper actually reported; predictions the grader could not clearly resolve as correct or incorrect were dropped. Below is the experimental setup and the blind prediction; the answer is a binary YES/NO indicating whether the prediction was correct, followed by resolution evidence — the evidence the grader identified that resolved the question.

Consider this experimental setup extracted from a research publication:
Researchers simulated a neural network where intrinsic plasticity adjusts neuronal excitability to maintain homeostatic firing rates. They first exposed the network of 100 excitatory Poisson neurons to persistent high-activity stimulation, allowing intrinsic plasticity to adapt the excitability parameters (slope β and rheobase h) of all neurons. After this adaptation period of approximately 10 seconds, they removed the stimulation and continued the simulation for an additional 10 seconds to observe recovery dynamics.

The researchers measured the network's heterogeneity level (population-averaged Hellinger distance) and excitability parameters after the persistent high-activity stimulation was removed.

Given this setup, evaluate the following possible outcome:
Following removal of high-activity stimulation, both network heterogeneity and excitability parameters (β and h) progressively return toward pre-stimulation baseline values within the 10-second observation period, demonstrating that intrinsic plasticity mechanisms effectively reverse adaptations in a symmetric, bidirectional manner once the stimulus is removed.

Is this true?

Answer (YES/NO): NO